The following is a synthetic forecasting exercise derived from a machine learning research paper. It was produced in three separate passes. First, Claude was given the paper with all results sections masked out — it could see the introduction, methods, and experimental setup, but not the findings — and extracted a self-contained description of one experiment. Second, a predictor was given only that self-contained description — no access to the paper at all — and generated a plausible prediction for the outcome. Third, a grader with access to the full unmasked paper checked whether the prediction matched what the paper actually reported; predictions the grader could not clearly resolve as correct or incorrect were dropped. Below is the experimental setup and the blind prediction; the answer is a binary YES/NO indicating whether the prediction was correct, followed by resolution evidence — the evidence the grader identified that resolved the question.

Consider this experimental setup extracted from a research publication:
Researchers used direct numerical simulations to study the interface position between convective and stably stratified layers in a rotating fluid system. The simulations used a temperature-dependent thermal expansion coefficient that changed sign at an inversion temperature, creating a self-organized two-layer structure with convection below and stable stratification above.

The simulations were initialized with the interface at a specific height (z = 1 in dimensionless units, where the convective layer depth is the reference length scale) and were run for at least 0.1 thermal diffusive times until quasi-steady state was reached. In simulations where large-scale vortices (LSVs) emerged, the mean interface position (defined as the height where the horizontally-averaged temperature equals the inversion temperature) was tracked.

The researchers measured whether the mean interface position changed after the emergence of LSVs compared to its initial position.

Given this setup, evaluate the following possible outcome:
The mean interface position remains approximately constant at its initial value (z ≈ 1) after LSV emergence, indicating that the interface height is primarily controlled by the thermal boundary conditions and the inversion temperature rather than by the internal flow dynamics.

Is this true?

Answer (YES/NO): NO